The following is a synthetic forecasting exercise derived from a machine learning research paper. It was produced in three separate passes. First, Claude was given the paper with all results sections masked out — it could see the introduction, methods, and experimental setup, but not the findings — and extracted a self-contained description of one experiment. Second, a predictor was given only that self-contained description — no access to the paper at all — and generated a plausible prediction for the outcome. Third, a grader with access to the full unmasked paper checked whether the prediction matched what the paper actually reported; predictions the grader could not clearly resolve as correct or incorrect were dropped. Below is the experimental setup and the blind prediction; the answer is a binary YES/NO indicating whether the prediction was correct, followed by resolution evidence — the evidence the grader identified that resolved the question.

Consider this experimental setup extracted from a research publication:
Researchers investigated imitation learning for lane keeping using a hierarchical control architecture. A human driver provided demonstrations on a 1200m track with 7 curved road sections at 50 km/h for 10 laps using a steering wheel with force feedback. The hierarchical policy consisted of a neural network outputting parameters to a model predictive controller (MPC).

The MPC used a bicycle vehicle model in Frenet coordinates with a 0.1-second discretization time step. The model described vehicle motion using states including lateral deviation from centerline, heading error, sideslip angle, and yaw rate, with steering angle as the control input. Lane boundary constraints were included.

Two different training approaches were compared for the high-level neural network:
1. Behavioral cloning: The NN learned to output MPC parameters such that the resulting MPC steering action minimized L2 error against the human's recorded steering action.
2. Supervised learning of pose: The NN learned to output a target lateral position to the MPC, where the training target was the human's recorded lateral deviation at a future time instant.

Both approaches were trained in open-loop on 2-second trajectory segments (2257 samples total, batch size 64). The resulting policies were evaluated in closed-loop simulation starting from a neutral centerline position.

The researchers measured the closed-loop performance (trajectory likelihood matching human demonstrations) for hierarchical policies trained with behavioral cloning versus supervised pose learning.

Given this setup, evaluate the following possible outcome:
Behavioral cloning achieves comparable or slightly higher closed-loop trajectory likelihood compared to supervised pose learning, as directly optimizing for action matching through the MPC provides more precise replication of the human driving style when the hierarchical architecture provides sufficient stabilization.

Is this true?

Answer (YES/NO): YES